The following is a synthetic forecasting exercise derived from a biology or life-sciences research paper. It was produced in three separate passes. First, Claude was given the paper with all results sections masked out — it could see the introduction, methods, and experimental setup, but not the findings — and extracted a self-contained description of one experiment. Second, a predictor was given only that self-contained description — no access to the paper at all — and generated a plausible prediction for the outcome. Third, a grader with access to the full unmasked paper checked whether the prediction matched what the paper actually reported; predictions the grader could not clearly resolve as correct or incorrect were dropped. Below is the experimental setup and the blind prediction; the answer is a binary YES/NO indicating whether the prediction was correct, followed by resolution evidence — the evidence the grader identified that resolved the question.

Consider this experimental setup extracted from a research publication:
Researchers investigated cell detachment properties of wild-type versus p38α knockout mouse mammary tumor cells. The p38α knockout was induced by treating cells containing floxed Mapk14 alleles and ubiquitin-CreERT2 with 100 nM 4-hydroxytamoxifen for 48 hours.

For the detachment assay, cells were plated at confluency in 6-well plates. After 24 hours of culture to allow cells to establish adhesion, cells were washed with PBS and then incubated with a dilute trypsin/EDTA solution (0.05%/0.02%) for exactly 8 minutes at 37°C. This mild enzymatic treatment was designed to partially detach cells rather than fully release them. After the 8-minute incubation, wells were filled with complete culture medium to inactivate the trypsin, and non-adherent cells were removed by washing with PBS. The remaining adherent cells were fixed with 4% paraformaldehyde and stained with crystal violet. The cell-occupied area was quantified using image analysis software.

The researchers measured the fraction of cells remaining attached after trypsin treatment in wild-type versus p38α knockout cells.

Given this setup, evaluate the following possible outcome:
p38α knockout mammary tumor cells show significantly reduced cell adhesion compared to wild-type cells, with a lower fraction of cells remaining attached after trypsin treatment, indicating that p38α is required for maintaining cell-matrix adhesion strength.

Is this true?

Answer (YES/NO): YES